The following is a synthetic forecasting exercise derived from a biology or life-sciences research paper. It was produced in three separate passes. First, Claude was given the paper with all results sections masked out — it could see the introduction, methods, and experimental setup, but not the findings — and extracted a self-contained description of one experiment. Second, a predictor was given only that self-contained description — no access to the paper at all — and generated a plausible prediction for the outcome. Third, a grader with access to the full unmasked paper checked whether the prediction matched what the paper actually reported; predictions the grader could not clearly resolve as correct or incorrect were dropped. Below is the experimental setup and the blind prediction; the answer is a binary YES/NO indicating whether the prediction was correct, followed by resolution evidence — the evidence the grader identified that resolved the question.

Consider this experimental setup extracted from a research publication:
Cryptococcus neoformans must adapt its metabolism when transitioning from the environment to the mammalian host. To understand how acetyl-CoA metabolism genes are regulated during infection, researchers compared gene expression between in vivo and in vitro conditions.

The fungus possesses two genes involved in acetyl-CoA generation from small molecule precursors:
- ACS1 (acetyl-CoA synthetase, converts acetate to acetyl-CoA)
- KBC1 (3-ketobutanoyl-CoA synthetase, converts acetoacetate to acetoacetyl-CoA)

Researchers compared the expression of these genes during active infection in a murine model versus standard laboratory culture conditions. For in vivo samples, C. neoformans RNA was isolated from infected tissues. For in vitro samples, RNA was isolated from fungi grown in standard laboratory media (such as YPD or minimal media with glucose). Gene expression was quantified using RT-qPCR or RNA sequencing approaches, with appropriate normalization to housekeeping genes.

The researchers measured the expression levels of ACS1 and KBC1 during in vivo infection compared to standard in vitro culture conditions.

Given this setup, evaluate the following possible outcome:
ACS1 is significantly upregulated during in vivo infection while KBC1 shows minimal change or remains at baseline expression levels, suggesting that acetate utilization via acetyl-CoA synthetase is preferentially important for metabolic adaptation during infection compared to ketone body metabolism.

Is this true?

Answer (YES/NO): NO